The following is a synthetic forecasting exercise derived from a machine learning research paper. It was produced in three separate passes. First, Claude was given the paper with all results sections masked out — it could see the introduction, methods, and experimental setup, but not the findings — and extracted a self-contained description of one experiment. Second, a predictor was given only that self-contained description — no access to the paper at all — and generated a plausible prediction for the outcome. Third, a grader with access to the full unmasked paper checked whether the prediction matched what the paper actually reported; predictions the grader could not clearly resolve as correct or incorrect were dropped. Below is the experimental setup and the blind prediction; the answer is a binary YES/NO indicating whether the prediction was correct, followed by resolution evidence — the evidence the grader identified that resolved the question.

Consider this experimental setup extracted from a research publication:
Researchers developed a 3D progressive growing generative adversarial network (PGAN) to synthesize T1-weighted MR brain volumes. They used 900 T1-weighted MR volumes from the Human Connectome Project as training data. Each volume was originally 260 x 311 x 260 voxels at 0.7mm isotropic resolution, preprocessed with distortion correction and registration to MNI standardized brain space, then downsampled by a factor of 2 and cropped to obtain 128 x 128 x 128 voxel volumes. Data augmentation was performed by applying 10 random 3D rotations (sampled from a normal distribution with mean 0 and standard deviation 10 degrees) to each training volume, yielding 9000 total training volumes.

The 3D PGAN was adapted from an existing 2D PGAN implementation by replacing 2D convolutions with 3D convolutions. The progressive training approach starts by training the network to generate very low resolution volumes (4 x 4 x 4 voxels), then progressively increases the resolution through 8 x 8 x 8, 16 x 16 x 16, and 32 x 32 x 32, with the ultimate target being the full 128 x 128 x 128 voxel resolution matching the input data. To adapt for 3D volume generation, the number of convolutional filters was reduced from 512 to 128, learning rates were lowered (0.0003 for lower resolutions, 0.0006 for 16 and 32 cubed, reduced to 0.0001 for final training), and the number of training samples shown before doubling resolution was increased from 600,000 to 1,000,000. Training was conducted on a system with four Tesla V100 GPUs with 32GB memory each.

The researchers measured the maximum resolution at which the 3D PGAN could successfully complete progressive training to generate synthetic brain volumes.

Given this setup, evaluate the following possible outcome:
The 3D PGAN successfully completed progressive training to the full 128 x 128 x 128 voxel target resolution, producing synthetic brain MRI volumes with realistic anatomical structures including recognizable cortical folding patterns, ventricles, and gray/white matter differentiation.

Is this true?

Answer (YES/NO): NO